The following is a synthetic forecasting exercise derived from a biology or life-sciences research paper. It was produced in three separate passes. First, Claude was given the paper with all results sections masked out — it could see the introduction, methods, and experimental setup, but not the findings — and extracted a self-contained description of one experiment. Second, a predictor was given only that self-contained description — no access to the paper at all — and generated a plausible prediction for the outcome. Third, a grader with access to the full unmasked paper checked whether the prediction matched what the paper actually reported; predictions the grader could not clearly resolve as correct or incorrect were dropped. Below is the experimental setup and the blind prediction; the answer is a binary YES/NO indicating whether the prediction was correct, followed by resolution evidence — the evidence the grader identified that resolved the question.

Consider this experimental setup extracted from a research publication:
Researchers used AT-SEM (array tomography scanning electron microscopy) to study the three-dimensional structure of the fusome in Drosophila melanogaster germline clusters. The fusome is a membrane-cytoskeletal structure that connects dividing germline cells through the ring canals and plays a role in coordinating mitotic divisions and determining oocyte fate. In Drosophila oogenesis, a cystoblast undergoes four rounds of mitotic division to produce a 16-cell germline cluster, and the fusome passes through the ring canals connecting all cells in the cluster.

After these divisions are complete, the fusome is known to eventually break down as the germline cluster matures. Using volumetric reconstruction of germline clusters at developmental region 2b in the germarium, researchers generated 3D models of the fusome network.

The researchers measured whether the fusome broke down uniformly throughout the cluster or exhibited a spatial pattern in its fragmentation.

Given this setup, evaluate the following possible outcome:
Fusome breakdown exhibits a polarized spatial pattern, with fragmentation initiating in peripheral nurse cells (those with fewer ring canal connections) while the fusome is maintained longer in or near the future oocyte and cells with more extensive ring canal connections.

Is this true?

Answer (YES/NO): YES